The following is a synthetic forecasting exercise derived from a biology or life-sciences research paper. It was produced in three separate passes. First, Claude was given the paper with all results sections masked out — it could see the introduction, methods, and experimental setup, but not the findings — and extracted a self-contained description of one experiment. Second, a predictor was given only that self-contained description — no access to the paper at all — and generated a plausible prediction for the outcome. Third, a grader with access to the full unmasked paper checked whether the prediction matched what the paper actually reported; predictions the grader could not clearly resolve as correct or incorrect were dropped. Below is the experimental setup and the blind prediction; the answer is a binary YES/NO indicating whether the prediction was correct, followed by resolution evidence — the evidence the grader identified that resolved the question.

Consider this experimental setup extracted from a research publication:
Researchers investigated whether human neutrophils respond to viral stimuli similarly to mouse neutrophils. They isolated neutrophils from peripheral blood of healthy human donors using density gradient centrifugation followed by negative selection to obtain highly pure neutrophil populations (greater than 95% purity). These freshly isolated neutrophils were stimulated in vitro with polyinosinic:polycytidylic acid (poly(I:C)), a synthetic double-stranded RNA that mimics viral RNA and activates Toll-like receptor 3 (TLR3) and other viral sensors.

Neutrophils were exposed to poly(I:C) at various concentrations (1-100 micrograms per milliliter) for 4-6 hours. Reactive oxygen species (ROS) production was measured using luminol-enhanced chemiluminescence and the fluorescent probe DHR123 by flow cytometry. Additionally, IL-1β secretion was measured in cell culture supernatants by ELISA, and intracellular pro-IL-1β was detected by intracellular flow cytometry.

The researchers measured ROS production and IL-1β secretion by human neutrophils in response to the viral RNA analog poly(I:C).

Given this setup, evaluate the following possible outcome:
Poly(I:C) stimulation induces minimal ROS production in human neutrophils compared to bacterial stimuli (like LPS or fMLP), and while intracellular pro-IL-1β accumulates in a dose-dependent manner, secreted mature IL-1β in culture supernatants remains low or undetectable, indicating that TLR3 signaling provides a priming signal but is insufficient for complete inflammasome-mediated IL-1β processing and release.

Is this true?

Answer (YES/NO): NO